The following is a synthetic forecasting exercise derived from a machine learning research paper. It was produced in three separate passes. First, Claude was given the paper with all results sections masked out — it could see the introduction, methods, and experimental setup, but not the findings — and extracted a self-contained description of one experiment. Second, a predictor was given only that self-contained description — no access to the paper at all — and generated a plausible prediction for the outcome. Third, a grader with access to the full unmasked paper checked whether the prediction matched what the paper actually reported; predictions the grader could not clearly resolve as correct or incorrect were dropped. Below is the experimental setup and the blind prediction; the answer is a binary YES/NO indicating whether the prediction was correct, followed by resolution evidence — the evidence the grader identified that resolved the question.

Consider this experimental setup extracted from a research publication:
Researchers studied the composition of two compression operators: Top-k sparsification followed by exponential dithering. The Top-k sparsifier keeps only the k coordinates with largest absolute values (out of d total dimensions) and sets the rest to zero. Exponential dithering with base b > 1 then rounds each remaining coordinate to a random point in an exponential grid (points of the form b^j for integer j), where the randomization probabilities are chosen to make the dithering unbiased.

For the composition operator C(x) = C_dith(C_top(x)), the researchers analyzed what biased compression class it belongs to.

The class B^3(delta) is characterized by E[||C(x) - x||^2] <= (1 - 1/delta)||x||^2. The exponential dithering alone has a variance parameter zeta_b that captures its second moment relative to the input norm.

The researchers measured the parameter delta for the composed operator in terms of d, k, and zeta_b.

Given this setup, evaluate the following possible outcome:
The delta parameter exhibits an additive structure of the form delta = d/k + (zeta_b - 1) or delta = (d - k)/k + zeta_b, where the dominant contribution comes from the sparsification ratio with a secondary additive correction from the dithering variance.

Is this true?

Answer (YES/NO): NO